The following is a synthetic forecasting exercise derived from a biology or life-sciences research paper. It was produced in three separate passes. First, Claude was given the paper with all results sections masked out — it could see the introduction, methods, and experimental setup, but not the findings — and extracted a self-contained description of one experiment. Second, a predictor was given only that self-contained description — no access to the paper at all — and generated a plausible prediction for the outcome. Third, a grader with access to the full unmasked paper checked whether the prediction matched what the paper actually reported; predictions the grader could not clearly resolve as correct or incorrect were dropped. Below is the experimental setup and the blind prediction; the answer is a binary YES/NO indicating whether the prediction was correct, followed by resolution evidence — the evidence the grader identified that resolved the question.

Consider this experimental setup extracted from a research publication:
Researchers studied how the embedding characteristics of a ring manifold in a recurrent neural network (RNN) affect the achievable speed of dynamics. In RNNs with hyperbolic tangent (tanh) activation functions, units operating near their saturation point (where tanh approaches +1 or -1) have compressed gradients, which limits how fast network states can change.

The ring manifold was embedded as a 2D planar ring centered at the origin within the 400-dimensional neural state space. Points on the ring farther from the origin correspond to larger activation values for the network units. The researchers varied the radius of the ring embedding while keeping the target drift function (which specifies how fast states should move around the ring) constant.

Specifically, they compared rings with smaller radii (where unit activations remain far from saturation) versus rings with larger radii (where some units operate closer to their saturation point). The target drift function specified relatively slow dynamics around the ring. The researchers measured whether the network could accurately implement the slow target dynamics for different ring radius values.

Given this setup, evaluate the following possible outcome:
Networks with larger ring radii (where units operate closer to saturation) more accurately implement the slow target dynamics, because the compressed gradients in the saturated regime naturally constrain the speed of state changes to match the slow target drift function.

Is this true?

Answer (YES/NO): YES